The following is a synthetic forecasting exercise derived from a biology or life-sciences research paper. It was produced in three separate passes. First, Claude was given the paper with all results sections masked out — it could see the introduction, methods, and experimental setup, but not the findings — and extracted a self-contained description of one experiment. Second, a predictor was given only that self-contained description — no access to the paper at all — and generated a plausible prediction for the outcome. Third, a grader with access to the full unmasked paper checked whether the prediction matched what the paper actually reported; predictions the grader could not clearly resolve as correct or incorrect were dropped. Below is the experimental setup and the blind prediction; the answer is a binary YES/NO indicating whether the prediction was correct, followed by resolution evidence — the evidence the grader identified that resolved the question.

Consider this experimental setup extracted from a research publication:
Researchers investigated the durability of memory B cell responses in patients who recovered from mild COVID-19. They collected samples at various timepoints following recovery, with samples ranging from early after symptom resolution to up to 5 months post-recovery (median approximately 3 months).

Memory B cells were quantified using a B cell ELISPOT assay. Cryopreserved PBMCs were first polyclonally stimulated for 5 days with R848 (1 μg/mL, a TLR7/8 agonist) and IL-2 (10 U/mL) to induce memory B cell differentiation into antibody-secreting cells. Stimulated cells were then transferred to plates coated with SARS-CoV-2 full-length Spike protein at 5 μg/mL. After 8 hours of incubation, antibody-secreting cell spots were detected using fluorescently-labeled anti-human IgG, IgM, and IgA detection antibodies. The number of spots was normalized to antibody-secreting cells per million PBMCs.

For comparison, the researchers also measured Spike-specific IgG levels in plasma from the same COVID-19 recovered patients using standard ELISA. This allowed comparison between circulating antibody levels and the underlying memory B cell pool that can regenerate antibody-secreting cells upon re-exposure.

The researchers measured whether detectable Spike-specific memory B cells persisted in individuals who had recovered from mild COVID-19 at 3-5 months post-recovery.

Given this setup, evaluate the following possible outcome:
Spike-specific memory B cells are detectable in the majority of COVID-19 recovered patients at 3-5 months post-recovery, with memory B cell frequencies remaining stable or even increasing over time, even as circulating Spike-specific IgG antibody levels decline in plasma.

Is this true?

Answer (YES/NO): NO